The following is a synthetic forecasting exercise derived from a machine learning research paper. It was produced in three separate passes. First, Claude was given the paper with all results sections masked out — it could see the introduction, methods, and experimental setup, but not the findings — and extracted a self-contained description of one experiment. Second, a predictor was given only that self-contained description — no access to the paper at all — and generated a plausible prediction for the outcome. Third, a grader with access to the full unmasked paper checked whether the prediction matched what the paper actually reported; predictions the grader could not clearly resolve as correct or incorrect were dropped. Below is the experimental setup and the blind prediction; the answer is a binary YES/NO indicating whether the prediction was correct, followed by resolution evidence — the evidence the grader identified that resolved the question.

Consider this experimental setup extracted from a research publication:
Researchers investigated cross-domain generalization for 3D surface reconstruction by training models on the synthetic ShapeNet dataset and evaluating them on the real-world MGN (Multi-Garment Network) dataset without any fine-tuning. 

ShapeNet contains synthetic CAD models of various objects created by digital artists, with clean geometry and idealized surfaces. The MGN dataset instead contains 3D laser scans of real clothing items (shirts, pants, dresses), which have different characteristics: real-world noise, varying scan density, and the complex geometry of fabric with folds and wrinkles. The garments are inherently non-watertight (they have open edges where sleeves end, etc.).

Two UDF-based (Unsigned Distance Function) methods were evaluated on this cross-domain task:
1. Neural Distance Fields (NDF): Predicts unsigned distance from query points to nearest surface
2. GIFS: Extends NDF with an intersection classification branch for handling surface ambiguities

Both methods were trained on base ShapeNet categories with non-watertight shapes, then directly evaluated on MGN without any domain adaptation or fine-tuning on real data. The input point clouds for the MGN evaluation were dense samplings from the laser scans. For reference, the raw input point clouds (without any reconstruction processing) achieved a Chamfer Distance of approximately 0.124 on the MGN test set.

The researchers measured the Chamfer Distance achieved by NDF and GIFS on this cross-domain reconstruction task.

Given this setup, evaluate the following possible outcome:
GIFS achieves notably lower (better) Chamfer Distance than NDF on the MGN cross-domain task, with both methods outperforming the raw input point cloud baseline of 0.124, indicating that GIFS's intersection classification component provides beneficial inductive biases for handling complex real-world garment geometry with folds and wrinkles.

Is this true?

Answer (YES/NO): NO